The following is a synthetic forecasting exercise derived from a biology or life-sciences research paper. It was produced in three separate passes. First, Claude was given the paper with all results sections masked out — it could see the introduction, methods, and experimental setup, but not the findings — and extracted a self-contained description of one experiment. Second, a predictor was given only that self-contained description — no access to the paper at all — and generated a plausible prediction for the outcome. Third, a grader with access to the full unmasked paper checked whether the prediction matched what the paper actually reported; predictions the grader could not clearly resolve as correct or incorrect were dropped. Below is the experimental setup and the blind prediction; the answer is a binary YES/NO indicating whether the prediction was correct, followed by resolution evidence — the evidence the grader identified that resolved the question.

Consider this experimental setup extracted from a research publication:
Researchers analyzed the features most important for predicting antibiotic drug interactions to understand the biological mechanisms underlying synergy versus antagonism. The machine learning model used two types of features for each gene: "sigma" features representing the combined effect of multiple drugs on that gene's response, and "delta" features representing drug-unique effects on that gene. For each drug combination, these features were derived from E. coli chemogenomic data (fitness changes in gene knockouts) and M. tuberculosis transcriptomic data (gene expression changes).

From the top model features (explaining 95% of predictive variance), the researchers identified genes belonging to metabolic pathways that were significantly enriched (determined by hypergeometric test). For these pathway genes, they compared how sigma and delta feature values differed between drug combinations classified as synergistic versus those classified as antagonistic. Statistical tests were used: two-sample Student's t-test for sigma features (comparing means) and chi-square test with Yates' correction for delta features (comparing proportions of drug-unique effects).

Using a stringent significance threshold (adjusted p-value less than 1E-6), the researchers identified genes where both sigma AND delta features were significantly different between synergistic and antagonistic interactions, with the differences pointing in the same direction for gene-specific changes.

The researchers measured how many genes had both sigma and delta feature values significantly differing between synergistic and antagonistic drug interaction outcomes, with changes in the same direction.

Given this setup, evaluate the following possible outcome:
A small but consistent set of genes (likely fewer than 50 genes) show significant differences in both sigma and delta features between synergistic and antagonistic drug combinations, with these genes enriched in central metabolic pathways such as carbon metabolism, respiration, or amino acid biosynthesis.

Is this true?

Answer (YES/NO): YES